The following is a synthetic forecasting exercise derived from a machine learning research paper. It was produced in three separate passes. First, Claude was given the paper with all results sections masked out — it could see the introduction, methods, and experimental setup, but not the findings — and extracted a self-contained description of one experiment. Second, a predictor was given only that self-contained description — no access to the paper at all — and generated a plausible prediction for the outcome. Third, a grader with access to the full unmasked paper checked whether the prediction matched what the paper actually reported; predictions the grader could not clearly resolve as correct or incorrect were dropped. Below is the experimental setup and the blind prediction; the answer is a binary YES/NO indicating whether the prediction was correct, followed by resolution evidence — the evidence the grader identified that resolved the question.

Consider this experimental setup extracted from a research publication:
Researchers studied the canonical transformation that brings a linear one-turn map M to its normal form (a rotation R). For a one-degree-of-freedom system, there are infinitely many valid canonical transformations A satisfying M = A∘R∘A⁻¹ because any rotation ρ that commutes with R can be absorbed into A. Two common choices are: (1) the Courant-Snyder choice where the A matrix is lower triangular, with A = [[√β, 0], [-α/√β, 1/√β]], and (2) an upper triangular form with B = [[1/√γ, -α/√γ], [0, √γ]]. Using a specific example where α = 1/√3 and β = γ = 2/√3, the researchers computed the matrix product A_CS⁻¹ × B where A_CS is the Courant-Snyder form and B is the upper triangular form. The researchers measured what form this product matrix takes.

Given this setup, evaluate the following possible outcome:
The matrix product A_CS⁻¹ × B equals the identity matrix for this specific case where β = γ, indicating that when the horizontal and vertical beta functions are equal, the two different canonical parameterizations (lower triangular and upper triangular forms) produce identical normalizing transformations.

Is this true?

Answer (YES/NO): NO